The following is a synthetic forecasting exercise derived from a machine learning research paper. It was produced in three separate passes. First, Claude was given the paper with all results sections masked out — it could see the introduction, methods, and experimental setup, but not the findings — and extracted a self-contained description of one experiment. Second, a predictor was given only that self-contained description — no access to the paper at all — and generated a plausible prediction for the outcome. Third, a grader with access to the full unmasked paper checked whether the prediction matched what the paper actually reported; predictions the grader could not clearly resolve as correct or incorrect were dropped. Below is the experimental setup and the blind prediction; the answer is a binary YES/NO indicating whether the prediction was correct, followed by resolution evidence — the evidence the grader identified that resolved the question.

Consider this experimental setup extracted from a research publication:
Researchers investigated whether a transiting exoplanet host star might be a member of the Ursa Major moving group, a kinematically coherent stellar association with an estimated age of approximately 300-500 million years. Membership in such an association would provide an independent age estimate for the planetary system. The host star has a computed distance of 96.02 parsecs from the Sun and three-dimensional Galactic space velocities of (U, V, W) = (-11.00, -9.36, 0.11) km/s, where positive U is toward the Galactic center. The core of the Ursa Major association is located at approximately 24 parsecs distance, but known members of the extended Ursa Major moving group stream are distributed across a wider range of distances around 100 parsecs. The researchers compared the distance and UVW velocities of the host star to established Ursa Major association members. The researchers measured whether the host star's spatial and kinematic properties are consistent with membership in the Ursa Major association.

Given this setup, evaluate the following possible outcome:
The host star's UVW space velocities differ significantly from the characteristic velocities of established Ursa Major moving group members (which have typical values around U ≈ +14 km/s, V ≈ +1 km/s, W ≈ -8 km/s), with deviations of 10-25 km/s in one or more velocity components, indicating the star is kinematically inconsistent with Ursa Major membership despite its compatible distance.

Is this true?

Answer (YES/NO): NO